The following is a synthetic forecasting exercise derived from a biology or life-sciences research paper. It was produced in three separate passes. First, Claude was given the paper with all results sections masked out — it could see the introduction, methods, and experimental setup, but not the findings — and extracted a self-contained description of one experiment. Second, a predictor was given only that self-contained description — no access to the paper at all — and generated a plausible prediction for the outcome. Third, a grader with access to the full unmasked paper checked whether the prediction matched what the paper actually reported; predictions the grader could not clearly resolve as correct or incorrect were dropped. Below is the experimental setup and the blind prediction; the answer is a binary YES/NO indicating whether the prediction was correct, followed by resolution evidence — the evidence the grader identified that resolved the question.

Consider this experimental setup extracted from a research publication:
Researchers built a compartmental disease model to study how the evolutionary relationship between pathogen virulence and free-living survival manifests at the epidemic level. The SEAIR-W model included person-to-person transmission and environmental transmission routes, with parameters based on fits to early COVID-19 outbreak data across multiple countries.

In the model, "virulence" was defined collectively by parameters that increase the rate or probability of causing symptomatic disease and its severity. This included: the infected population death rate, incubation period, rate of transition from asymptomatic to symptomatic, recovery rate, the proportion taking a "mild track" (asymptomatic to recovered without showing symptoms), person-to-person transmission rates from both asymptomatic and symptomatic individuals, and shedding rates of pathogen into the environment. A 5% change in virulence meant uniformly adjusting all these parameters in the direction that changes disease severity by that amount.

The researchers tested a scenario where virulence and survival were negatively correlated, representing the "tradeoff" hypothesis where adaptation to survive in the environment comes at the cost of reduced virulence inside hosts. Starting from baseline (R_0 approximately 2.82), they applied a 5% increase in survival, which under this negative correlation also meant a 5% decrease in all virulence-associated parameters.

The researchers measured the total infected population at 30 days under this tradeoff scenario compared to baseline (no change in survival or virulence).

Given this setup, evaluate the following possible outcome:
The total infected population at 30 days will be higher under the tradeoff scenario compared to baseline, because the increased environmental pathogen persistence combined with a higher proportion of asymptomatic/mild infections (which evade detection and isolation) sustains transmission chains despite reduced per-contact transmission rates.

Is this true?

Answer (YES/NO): NO